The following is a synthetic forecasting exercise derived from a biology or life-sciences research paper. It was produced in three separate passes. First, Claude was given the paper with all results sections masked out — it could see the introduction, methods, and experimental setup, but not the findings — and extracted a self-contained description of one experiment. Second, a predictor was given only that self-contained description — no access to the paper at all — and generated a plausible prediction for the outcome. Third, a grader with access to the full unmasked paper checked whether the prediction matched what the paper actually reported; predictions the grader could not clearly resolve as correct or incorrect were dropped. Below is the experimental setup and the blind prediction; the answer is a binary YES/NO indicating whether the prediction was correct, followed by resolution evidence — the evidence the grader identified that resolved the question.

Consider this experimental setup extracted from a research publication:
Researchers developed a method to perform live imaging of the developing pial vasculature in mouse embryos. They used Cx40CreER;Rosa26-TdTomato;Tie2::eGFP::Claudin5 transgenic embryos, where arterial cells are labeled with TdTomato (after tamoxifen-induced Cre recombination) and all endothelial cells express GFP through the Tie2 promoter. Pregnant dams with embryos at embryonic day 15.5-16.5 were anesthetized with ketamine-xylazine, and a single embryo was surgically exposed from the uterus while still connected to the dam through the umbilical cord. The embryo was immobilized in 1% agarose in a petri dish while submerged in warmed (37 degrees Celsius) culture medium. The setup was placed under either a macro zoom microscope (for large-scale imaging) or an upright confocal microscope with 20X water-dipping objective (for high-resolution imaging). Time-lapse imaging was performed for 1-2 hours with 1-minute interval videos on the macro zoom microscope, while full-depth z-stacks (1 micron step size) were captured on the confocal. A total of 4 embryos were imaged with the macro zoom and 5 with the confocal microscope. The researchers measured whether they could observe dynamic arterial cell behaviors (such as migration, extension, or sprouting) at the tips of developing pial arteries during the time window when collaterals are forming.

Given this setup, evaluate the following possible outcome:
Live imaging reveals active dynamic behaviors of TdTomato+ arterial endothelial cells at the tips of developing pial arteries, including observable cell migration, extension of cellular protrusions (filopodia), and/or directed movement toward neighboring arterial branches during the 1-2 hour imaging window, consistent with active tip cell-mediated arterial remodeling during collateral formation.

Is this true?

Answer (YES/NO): NO